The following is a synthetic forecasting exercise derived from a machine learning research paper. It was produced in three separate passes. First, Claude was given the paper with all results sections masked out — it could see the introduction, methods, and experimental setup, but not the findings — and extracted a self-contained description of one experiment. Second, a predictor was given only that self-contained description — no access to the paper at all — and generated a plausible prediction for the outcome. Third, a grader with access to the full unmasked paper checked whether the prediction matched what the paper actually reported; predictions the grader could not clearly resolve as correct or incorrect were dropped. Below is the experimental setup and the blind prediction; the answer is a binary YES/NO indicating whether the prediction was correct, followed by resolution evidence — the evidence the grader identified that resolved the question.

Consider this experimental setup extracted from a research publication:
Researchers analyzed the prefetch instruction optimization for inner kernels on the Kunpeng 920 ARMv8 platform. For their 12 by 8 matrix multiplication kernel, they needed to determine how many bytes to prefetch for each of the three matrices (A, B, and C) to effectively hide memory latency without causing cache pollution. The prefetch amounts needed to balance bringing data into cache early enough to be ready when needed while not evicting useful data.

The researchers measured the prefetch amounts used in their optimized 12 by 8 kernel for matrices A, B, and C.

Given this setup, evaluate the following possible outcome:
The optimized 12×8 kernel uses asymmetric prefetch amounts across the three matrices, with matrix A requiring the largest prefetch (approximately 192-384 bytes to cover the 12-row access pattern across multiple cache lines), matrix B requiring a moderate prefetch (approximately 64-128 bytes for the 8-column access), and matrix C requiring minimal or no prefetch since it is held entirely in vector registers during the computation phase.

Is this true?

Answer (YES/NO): NO